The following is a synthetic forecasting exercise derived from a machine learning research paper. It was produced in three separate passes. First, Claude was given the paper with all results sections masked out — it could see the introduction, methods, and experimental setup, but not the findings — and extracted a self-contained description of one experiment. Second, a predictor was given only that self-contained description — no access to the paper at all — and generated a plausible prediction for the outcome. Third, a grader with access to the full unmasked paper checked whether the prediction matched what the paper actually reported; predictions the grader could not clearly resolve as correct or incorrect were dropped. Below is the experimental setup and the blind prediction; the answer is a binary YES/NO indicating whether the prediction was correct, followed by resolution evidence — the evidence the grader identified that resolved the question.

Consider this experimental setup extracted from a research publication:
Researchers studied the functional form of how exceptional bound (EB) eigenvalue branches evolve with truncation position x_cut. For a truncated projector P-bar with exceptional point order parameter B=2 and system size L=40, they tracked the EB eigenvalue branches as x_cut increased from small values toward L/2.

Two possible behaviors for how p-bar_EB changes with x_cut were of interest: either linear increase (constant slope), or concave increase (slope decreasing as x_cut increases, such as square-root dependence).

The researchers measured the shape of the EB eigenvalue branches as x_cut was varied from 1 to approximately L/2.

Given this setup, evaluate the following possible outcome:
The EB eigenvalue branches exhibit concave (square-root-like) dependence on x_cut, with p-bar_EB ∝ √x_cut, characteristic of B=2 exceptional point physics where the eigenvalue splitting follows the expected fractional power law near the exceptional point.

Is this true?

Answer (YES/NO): YES